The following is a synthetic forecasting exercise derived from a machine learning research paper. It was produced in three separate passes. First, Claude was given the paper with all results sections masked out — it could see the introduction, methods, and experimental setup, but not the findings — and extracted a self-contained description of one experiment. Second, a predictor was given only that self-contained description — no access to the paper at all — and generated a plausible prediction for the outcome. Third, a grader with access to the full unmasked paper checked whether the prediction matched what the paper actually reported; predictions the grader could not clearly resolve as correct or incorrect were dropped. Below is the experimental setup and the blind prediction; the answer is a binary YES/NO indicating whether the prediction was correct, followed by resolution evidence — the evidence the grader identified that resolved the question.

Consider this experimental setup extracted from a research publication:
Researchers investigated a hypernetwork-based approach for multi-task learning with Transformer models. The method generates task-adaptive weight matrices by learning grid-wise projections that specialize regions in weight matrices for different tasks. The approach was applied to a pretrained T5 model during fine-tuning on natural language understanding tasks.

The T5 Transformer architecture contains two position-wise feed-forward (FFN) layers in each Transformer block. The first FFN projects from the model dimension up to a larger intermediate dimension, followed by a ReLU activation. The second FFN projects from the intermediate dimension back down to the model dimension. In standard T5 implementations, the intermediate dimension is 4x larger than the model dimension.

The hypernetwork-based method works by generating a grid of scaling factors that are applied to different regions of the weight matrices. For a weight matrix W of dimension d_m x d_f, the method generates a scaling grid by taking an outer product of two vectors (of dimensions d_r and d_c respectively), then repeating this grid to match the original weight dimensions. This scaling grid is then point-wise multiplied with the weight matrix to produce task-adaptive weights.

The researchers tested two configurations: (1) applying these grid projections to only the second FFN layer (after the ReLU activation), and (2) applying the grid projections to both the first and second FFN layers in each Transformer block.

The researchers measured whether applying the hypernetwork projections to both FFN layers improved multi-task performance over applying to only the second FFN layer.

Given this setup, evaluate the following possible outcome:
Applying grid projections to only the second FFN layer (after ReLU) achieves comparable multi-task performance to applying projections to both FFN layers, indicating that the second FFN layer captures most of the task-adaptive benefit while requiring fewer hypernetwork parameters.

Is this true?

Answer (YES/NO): YES